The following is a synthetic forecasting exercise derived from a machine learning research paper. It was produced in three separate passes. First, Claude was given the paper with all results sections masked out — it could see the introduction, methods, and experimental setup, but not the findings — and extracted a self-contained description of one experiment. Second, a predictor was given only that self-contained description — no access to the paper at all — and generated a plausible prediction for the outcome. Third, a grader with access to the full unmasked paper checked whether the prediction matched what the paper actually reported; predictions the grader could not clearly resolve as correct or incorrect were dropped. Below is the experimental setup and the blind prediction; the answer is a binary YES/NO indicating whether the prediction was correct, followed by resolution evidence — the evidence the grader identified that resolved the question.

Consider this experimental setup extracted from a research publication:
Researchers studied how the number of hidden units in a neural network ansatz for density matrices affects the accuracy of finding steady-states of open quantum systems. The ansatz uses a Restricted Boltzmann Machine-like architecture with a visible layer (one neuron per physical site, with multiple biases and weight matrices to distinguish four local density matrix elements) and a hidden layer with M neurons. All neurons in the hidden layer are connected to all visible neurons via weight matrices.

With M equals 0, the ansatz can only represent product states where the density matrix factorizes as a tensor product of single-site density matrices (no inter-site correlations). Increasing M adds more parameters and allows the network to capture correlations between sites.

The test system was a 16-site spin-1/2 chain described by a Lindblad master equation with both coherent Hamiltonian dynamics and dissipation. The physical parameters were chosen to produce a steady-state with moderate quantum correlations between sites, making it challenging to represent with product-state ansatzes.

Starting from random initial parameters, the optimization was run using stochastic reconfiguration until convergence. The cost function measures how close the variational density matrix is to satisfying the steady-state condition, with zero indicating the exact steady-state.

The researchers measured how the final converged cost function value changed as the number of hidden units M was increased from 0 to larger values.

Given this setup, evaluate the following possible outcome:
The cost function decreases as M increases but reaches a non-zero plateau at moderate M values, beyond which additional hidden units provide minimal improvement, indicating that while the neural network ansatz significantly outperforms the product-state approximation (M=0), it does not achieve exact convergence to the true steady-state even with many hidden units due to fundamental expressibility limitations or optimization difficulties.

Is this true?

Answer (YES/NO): NO